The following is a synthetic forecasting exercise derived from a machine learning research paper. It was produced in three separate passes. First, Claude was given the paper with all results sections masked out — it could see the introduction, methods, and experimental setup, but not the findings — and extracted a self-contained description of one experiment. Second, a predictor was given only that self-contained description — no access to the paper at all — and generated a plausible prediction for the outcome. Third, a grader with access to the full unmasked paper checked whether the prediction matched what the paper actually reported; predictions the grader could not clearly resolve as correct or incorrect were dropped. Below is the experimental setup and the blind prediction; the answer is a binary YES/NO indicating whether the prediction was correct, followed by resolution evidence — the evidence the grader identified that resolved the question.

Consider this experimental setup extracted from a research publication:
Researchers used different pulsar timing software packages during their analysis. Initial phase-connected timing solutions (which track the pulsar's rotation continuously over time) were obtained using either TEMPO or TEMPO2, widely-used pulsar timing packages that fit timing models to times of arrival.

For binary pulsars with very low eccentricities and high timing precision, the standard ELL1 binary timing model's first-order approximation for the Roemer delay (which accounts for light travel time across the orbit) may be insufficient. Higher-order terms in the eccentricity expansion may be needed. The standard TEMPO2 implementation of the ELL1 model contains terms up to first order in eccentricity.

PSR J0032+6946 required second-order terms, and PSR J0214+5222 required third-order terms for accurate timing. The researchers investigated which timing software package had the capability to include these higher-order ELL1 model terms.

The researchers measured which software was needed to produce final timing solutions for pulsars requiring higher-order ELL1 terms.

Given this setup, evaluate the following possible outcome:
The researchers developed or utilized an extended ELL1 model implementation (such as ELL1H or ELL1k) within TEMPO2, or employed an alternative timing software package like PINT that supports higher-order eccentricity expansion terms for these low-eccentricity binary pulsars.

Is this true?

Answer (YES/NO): YES